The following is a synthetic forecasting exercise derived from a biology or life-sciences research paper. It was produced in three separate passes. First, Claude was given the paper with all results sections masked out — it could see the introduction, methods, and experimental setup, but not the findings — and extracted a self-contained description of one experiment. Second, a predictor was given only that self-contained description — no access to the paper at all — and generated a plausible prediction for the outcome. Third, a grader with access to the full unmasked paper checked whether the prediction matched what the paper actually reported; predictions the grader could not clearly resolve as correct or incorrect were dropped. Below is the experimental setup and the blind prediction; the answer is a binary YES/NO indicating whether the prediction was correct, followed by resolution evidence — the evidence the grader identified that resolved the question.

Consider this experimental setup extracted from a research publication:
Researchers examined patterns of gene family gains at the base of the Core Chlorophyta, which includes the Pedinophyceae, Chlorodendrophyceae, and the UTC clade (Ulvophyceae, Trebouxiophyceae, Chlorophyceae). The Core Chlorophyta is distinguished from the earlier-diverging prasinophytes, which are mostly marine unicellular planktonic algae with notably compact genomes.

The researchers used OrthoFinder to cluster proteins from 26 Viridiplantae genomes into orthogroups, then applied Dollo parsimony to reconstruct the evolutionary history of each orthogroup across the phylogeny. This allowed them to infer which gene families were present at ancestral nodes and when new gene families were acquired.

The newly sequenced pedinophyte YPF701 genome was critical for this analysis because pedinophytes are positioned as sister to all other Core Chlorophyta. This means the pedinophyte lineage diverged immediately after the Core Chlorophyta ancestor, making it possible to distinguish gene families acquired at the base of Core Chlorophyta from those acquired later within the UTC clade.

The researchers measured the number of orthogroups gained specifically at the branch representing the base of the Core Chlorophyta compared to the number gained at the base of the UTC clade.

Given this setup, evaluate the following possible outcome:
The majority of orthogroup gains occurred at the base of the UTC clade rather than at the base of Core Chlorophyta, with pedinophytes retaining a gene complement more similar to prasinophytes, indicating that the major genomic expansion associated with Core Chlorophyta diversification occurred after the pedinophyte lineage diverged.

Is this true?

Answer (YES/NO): NO